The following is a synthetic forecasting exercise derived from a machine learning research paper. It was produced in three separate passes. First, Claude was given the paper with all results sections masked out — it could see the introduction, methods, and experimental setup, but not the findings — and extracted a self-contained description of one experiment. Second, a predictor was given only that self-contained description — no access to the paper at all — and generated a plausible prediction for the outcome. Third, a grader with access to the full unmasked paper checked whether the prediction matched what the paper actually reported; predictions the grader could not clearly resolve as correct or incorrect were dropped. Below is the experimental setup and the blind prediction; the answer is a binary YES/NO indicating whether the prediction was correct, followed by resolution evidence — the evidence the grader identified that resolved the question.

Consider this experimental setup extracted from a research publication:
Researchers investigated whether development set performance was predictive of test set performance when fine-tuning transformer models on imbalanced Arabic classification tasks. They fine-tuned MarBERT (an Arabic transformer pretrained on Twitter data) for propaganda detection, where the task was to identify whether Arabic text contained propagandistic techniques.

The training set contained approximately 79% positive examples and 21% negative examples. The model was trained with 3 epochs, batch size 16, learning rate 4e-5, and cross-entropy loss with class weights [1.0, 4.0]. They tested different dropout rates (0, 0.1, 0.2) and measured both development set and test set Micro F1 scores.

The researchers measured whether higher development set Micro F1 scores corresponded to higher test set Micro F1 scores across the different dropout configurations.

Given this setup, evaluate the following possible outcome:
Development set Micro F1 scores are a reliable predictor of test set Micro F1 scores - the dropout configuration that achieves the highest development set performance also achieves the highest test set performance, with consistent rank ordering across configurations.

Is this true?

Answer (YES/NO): NO